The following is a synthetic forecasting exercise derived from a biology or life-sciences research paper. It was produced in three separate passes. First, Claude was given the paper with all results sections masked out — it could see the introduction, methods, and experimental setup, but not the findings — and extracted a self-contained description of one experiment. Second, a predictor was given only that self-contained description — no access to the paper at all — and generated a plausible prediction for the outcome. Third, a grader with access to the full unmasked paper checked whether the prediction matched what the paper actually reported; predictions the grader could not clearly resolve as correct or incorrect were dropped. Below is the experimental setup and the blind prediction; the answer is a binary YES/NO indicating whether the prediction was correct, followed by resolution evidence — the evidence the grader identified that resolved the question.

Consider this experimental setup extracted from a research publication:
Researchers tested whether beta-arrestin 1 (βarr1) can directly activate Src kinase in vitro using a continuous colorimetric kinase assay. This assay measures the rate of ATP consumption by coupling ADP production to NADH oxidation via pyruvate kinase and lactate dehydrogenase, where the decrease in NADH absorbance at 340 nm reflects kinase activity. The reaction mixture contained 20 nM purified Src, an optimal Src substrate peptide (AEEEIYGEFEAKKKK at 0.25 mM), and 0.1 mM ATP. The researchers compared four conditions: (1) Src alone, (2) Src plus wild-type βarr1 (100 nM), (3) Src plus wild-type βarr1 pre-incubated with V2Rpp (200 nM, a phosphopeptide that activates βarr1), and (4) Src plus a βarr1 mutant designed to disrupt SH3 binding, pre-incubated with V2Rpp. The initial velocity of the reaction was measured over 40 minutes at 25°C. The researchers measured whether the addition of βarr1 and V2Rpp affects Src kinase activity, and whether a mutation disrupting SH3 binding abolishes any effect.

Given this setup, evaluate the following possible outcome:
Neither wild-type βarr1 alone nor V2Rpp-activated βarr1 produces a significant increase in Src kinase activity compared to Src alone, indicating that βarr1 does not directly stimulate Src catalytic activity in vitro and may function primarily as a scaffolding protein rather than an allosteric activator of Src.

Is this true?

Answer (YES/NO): NO